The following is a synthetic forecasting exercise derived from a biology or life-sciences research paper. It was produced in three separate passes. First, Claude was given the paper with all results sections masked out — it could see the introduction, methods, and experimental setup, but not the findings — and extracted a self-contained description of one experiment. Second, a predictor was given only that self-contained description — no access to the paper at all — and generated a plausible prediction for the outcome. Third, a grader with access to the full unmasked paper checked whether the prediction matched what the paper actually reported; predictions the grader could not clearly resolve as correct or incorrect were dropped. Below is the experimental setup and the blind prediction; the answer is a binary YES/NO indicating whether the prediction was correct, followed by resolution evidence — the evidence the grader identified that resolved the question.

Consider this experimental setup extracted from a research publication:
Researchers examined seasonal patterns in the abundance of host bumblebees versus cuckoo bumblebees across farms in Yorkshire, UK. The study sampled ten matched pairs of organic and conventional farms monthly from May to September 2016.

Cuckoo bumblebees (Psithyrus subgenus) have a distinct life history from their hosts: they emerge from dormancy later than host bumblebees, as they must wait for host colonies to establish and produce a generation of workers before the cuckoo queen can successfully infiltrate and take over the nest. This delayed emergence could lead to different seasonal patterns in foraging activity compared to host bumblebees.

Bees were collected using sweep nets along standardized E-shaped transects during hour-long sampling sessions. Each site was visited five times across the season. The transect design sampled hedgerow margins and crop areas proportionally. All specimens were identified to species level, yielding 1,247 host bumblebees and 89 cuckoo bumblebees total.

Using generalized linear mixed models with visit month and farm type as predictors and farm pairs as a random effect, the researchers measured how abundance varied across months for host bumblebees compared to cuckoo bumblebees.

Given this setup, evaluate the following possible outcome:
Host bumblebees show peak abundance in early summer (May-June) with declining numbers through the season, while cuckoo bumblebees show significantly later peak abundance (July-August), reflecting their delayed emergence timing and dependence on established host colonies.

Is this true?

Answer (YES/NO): NO